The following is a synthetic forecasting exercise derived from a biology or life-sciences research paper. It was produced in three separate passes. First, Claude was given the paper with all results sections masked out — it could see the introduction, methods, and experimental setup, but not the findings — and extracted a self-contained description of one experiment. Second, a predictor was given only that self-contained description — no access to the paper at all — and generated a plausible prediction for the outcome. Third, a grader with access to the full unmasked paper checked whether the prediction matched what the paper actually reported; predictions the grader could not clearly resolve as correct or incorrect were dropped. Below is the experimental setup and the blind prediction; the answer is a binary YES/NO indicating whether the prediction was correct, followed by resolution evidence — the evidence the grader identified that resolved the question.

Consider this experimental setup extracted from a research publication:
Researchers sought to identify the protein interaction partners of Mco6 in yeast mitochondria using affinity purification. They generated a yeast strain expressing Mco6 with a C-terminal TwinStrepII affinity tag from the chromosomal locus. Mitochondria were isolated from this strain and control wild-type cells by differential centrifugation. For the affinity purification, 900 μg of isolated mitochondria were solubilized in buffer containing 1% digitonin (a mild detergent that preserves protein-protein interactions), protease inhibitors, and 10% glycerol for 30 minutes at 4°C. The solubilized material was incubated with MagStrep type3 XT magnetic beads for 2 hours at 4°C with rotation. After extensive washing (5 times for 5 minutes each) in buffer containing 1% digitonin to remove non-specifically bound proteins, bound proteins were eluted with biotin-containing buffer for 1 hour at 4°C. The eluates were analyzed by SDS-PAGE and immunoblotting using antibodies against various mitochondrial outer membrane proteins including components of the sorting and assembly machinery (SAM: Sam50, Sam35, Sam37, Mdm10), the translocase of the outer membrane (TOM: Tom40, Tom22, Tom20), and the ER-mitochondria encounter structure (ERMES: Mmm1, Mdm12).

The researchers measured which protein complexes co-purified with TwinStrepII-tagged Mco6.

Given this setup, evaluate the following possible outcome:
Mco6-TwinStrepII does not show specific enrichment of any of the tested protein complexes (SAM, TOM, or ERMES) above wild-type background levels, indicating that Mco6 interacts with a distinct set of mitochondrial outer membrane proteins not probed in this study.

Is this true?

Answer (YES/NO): NO